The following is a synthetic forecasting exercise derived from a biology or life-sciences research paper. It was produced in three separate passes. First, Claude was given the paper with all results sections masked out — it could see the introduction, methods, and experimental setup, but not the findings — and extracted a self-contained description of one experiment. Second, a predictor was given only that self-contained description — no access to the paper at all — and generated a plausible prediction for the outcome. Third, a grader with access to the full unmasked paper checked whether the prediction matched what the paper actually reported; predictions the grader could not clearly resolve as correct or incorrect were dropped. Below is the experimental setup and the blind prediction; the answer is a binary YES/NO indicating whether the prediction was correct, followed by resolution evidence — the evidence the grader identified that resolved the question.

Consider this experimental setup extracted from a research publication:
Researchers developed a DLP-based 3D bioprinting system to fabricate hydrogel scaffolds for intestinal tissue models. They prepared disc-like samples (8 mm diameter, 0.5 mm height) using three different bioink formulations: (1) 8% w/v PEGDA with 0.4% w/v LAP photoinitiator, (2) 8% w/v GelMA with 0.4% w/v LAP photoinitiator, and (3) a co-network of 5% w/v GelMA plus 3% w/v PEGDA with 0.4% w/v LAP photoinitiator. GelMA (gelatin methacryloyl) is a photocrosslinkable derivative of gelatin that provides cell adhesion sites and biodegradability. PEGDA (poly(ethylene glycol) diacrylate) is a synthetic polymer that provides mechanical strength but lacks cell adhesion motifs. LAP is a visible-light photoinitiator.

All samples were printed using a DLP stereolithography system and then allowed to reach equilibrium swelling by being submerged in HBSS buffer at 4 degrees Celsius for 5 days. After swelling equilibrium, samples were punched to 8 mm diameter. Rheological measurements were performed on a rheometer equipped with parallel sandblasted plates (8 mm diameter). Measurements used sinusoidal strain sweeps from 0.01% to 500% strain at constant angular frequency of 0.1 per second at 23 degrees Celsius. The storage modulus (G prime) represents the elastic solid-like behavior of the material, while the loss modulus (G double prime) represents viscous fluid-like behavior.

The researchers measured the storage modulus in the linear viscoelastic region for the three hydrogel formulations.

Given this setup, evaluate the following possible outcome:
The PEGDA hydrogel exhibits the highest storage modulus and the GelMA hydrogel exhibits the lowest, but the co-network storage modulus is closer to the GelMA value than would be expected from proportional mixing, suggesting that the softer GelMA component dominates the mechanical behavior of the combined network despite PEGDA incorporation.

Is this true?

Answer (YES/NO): NO